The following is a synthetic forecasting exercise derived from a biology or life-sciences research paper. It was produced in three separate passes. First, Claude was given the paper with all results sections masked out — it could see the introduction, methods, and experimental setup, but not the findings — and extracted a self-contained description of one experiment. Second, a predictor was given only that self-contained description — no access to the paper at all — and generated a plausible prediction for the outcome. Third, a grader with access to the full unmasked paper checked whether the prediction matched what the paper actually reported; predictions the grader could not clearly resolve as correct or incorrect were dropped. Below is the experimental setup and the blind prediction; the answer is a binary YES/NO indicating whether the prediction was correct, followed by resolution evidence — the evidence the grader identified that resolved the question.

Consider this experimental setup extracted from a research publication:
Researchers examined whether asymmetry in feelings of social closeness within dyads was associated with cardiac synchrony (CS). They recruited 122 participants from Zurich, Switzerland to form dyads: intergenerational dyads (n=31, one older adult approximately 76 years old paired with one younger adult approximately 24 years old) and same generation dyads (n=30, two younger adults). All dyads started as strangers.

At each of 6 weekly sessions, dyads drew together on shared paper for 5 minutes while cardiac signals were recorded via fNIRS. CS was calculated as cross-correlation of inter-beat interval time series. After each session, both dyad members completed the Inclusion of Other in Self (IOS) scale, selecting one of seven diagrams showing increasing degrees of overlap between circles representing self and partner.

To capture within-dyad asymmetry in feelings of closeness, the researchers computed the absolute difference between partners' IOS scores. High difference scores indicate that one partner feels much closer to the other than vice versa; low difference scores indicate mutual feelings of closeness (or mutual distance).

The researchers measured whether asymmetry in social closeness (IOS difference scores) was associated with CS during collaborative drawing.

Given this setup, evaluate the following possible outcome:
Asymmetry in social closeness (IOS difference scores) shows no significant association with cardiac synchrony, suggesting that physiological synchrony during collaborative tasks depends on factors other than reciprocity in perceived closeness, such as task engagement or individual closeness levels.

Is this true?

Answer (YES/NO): YES